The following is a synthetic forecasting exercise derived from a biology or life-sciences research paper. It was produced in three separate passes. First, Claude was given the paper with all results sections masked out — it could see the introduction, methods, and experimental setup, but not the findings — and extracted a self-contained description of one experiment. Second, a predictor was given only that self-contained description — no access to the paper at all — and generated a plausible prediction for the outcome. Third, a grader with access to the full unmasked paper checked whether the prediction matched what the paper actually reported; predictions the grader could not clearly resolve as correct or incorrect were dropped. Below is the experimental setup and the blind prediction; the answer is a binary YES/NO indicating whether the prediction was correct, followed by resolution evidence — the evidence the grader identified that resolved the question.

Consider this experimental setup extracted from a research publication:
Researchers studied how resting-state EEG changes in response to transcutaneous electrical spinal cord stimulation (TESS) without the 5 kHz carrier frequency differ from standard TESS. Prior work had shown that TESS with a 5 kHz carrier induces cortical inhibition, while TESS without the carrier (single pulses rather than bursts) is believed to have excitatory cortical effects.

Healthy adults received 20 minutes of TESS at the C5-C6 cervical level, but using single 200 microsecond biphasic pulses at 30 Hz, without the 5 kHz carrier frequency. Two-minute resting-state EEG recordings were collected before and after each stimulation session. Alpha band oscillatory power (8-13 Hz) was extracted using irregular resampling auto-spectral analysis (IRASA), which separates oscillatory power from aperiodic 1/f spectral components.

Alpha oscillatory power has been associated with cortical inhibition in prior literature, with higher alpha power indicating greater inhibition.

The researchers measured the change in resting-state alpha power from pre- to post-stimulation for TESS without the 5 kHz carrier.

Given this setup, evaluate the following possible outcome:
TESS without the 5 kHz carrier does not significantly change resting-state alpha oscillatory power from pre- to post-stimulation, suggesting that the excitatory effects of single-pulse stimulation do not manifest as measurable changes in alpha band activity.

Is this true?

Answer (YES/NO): YES